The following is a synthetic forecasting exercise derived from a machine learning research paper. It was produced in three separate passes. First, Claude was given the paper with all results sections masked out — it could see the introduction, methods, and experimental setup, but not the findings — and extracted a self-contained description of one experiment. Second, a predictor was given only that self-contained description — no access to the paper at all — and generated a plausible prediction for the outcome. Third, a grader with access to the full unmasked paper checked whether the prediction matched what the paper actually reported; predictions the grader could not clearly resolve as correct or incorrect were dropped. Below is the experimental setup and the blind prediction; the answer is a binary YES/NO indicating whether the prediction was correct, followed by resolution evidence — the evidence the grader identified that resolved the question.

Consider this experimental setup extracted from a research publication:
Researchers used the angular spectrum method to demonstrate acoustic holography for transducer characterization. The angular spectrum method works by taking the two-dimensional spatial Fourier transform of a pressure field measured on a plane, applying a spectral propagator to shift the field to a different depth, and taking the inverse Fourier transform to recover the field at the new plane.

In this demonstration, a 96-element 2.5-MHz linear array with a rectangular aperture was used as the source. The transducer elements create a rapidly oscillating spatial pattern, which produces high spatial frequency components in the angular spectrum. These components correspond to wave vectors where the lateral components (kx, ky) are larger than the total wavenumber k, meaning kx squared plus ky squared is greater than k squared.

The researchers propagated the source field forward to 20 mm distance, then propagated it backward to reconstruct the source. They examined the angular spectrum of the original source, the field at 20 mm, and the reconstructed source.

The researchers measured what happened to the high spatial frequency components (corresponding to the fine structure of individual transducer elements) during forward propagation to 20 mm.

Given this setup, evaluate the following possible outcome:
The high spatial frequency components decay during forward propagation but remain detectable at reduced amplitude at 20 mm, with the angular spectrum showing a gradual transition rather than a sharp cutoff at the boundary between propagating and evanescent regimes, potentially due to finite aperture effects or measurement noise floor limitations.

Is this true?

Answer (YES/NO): NO